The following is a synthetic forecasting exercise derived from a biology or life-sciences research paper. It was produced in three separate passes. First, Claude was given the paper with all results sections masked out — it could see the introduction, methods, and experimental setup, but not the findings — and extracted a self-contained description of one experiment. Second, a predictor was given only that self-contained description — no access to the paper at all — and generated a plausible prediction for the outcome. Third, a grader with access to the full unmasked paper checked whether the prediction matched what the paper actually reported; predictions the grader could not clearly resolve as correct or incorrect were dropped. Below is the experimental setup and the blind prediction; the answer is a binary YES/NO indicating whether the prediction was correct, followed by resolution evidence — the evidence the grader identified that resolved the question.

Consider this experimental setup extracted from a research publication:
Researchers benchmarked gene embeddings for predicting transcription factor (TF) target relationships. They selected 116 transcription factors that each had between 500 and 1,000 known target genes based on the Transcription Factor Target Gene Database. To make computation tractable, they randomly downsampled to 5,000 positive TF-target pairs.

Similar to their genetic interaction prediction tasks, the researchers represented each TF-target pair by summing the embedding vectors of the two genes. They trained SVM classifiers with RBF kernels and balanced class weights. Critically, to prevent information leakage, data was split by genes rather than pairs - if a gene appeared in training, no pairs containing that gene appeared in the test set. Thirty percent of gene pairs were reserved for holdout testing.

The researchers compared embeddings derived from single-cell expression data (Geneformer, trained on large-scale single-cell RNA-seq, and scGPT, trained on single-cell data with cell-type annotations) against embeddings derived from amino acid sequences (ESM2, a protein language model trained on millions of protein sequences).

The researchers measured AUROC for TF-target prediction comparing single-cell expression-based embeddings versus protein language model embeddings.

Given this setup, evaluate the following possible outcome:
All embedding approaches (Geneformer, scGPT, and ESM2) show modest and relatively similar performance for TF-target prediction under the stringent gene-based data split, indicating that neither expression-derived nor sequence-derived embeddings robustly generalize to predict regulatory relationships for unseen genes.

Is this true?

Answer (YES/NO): NO